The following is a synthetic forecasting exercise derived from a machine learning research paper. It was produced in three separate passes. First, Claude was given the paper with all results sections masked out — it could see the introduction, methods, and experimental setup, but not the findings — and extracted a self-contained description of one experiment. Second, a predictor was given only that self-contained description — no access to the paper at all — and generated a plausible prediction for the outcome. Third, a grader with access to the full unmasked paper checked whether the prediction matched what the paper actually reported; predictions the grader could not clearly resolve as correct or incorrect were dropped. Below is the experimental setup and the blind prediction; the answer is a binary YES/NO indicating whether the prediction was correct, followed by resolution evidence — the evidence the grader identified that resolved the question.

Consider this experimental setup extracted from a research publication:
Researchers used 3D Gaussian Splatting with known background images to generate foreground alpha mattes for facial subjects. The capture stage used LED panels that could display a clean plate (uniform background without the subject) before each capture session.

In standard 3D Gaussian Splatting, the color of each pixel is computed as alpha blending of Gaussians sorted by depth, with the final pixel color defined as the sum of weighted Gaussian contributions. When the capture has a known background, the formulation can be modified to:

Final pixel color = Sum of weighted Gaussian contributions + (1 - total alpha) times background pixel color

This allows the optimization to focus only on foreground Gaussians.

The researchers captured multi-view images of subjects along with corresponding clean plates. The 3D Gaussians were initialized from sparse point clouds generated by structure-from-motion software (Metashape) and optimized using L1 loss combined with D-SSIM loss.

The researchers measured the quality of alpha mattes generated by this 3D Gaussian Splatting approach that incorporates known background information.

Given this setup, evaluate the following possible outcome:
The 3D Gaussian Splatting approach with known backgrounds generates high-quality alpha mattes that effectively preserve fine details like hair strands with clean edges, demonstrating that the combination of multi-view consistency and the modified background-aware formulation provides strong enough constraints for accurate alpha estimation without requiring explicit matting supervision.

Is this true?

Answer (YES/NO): YES